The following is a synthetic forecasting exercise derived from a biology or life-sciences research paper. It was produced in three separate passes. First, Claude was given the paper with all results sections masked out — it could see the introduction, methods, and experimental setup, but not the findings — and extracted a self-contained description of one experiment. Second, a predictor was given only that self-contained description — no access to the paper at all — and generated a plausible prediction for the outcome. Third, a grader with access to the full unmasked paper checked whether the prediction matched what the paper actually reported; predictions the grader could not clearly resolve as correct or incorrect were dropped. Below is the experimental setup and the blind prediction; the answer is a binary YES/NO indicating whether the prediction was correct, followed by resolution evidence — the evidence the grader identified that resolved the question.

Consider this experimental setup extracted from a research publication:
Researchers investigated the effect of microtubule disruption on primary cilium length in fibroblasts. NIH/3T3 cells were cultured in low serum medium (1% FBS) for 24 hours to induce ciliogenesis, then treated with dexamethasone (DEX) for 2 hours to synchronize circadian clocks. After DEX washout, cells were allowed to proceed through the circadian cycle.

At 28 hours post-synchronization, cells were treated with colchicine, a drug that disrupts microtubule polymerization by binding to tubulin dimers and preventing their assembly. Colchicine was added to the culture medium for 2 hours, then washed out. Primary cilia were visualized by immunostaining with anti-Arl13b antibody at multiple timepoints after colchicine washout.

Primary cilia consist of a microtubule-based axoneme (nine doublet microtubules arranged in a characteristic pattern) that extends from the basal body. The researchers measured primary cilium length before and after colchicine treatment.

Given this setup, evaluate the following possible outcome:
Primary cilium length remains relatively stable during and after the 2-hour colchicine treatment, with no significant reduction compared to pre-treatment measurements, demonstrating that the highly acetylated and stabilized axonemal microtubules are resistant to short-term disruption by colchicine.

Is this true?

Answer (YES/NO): NO